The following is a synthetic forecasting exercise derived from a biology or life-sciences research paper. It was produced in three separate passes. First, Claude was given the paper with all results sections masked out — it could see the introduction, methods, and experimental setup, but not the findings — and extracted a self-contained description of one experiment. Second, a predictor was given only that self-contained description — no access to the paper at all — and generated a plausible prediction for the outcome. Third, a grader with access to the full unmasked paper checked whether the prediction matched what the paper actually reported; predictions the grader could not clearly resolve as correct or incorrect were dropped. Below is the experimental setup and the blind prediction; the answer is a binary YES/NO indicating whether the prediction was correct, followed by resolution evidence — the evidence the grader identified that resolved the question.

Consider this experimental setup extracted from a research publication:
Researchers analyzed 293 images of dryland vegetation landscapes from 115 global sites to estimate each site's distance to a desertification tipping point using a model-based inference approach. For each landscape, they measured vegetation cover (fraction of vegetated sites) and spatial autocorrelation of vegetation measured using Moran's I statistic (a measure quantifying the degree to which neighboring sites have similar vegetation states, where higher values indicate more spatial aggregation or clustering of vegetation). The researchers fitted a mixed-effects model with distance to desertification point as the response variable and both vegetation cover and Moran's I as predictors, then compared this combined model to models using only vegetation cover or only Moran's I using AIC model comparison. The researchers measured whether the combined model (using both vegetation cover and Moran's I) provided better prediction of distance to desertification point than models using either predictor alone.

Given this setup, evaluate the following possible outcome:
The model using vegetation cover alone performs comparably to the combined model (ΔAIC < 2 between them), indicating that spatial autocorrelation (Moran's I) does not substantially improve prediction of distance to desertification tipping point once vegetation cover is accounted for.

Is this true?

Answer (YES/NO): NO